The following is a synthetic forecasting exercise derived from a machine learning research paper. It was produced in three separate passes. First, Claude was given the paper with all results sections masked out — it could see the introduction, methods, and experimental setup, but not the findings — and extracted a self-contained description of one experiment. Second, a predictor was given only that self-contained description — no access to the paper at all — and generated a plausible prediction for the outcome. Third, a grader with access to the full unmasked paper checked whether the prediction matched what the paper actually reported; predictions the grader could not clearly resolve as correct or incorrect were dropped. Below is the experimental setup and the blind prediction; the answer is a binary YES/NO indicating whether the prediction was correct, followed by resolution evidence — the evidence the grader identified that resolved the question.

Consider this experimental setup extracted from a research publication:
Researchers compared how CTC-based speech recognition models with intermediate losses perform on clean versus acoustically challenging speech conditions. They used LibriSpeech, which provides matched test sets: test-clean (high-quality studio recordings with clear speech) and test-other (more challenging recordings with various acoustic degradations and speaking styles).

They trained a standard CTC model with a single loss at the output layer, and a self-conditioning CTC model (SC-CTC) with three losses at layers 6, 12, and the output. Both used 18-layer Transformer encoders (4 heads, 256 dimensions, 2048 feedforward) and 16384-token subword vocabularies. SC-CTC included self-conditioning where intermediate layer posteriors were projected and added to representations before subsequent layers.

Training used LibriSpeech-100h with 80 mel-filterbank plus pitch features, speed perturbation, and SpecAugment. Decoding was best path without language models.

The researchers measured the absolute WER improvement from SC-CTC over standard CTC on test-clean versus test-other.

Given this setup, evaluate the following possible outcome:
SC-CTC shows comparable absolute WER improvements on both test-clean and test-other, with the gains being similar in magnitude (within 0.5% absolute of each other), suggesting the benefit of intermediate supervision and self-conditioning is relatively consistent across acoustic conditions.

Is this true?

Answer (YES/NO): NO